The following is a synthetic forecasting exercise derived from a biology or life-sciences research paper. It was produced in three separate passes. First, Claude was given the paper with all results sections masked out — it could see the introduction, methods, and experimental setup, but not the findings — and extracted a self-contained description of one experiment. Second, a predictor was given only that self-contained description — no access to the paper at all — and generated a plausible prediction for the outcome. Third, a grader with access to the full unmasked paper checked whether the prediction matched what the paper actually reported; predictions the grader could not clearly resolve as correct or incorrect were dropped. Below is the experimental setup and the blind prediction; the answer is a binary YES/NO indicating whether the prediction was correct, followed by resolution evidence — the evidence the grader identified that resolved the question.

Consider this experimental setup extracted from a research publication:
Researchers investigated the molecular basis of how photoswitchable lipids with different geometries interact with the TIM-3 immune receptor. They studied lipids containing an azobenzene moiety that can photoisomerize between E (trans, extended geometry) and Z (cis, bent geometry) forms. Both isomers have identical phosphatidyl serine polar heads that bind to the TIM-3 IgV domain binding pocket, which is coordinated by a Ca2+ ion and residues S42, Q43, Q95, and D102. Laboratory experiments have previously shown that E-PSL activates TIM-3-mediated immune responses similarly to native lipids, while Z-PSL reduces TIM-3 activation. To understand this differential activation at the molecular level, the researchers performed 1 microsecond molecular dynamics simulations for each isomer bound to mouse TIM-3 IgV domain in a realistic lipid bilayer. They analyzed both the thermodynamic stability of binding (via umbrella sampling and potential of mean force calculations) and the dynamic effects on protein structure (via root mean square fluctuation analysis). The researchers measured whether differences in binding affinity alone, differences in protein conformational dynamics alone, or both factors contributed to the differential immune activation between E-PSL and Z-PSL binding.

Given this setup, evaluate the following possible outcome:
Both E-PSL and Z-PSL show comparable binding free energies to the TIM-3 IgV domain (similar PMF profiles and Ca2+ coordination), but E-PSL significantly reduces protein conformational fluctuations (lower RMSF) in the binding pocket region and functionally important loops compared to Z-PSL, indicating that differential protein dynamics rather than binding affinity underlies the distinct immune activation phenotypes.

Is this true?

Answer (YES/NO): NO